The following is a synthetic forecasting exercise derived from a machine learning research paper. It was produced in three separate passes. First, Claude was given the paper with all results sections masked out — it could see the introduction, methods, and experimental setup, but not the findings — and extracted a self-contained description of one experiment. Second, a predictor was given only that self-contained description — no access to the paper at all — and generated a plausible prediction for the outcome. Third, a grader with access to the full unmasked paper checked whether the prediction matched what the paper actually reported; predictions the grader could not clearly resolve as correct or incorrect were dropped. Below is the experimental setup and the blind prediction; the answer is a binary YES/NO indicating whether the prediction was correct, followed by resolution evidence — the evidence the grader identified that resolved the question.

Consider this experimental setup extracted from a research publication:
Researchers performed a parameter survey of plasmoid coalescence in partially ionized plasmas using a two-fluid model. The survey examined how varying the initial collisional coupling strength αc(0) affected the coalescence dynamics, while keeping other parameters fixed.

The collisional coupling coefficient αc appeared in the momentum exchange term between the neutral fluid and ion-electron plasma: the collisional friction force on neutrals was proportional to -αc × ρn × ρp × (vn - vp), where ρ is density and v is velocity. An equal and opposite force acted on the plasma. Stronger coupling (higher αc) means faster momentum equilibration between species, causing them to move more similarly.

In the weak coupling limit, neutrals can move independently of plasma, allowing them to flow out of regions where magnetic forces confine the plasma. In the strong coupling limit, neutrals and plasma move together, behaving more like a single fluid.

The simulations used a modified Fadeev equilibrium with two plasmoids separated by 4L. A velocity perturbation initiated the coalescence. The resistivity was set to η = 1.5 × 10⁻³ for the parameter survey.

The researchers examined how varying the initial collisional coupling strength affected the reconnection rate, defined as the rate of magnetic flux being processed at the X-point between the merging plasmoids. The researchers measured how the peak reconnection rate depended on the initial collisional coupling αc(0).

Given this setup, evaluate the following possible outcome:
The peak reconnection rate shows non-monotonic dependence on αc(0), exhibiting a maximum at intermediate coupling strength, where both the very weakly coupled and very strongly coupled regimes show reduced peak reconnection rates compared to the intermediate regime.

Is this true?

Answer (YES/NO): NO